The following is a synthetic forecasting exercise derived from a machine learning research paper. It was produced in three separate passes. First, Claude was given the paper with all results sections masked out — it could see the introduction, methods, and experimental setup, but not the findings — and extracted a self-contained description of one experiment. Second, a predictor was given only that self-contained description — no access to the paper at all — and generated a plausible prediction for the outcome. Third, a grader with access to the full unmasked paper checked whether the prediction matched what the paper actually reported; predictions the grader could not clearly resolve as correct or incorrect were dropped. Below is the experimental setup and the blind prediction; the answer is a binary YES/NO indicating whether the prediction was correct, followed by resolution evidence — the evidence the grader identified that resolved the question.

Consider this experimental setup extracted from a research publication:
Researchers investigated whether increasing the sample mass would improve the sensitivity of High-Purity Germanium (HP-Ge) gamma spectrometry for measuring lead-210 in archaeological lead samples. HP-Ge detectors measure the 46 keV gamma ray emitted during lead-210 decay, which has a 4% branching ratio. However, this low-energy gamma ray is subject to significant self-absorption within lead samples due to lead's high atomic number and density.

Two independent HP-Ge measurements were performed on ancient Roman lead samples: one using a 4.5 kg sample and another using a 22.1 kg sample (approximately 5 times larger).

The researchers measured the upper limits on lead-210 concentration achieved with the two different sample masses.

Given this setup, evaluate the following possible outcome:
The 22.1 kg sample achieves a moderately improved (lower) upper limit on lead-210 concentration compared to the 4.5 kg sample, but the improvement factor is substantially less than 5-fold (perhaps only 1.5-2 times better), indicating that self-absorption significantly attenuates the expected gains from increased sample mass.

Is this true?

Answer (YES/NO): NO